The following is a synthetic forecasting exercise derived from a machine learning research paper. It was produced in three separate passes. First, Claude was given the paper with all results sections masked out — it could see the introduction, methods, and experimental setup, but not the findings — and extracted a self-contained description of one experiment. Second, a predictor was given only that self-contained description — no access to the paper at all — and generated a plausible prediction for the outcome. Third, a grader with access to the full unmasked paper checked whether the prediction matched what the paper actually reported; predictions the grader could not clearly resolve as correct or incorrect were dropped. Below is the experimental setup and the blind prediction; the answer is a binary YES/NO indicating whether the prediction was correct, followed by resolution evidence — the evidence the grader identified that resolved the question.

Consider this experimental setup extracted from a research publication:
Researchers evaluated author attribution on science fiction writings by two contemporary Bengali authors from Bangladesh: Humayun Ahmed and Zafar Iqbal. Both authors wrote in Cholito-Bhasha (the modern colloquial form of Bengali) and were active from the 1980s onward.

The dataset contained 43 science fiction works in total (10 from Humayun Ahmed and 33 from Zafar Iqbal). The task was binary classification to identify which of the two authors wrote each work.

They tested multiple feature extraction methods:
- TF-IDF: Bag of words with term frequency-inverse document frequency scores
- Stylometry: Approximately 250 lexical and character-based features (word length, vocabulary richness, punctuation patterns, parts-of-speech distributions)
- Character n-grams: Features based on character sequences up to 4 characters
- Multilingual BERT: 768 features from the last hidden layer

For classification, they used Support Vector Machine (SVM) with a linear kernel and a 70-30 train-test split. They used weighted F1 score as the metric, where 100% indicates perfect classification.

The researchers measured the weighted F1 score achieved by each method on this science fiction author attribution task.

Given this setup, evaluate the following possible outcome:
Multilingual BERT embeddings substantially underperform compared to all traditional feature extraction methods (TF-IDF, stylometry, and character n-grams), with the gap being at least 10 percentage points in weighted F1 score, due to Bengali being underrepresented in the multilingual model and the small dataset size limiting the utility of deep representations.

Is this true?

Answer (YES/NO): NO